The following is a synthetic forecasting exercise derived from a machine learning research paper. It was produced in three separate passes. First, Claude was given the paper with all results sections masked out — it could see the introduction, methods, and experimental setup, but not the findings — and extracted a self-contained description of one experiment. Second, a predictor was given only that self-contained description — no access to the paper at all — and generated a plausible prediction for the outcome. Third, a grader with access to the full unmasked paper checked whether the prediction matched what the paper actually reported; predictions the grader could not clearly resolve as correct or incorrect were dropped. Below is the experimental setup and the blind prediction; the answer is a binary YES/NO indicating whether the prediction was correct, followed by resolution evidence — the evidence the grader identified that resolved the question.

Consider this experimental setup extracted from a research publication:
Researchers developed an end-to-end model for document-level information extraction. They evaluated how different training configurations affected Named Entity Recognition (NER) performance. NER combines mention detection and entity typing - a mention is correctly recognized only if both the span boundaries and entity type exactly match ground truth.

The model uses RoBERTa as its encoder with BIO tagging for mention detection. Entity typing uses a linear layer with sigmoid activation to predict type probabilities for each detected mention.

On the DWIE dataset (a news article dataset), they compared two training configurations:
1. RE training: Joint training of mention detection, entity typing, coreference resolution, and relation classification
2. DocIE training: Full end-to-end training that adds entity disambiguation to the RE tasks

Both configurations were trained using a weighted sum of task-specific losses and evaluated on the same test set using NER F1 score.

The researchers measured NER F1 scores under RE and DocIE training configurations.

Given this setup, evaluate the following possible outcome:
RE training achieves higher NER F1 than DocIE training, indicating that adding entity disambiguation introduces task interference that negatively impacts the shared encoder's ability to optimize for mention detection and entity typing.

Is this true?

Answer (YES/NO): YES